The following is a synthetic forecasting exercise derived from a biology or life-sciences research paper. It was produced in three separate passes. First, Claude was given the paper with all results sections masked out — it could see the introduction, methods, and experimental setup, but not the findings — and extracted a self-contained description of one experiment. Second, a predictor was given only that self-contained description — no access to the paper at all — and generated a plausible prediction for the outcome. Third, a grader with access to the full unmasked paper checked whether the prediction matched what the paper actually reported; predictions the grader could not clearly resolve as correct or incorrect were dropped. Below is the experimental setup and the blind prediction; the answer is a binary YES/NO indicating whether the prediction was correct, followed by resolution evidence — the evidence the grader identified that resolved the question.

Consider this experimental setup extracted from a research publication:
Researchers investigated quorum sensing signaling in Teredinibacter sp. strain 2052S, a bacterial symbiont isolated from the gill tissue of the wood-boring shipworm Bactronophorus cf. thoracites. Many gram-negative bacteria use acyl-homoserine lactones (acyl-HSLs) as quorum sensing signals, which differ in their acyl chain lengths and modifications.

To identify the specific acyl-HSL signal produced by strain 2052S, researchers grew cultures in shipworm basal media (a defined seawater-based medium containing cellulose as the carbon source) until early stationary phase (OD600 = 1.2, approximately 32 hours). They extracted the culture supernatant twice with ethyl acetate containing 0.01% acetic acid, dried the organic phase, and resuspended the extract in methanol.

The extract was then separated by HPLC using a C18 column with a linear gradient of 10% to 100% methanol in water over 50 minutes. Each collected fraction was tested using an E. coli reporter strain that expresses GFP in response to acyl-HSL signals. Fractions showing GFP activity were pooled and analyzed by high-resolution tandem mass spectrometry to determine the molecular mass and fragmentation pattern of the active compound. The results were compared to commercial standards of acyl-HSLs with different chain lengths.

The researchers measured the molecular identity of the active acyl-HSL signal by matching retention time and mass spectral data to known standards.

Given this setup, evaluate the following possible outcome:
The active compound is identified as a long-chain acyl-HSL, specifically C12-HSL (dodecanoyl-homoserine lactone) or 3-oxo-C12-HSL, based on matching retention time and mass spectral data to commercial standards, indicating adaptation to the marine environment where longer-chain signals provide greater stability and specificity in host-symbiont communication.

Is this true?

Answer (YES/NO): NO